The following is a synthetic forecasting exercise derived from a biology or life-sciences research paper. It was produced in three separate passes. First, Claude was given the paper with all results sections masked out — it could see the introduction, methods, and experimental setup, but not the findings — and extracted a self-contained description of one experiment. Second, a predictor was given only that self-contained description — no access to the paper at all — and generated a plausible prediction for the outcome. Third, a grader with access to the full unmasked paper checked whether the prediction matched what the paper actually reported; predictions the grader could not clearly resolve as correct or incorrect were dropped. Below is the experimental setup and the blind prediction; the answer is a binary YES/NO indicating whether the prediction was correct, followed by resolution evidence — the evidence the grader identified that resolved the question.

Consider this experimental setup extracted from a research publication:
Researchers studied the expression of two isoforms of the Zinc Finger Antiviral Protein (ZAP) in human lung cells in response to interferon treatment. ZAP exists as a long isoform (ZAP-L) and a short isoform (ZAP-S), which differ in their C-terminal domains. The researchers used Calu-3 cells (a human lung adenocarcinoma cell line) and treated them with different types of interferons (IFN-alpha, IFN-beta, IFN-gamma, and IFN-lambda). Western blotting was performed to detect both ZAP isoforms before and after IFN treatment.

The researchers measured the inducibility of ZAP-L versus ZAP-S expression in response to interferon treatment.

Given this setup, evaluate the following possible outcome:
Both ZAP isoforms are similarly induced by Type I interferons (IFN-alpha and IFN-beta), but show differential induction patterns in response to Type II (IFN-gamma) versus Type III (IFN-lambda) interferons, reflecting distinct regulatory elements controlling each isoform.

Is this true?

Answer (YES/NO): NO